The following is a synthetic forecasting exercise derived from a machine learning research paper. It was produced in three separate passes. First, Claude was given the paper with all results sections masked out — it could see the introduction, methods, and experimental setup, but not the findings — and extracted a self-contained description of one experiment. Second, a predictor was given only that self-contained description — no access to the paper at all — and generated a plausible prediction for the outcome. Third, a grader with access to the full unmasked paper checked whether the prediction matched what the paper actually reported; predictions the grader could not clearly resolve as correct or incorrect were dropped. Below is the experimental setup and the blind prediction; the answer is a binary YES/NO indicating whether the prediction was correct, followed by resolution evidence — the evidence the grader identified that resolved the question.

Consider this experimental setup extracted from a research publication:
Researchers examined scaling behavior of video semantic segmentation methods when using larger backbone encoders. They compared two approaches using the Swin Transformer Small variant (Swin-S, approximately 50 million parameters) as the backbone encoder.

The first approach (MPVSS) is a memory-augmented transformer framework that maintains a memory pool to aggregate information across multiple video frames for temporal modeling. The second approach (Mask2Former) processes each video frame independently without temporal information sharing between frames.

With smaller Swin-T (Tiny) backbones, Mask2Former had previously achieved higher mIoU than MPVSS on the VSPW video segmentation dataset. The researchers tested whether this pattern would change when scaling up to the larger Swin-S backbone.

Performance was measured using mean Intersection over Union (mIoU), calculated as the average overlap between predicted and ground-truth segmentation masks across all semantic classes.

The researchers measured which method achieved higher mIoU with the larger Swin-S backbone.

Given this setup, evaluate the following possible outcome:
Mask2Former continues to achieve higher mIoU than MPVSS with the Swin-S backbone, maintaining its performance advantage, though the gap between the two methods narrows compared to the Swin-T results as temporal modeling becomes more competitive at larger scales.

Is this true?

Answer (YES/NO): NO